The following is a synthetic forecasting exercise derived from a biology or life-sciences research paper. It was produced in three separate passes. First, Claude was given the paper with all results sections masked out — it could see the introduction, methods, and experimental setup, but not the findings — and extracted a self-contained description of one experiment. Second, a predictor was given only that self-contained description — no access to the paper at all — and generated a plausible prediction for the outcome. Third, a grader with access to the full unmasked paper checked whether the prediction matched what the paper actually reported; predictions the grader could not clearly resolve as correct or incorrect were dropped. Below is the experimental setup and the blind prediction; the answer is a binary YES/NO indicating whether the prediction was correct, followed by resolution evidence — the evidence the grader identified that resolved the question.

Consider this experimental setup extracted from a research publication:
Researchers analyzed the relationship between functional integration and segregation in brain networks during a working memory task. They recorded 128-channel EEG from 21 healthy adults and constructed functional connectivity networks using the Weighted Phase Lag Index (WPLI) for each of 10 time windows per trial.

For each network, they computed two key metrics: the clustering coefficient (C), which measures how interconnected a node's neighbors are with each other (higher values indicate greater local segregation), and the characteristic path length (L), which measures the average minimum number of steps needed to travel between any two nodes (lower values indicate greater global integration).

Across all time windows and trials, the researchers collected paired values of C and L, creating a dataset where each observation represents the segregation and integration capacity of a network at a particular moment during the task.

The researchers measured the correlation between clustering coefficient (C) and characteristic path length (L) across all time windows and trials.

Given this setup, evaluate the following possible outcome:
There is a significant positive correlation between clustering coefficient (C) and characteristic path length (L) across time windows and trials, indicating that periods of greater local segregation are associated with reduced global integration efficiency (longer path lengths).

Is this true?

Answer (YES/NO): YES